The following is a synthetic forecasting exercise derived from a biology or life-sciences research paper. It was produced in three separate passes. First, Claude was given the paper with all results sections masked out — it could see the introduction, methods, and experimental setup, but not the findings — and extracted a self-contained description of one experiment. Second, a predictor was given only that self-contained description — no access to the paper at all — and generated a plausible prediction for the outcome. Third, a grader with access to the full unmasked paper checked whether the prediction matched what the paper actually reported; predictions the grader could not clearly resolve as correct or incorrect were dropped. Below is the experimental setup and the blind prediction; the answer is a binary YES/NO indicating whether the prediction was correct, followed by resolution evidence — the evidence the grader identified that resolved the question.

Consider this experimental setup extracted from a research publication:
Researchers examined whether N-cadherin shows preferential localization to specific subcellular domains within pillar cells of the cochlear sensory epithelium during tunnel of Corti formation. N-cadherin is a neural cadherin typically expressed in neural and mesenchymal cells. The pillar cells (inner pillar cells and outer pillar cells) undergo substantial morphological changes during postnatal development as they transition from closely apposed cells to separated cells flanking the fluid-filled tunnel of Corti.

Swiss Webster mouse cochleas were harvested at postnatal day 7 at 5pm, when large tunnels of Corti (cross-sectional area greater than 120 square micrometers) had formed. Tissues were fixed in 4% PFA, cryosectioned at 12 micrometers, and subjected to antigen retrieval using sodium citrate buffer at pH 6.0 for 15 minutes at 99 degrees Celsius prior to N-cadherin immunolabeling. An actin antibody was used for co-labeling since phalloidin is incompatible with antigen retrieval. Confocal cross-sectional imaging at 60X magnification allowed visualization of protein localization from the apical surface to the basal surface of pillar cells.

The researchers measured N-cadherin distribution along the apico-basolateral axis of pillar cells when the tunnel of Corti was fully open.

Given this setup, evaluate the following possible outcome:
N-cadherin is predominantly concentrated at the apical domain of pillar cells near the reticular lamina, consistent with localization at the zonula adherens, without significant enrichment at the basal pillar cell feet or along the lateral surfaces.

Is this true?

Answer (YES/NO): NO